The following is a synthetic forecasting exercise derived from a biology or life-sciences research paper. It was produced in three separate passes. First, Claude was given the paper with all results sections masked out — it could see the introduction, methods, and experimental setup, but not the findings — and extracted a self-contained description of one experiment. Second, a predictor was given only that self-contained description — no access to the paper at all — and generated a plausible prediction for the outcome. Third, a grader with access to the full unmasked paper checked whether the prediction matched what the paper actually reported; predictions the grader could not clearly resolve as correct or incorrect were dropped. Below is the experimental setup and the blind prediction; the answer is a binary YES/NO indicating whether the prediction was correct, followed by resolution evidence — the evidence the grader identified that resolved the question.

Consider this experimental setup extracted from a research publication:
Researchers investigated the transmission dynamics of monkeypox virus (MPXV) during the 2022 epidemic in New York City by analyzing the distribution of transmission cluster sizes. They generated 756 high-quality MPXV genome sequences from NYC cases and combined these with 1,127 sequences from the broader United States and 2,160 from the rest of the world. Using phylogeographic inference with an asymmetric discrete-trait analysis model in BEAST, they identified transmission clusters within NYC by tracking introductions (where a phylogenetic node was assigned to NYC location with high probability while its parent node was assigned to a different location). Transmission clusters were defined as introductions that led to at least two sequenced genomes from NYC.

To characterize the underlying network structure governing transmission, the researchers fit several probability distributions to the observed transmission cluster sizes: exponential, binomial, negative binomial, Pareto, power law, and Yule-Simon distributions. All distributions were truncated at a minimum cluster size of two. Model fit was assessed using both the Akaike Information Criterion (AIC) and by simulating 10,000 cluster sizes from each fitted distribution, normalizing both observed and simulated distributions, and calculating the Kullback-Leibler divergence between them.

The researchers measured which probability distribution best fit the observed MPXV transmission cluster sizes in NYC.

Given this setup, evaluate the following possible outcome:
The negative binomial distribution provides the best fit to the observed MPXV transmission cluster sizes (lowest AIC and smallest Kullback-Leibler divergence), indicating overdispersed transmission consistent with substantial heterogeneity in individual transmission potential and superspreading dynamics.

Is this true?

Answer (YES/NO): NO